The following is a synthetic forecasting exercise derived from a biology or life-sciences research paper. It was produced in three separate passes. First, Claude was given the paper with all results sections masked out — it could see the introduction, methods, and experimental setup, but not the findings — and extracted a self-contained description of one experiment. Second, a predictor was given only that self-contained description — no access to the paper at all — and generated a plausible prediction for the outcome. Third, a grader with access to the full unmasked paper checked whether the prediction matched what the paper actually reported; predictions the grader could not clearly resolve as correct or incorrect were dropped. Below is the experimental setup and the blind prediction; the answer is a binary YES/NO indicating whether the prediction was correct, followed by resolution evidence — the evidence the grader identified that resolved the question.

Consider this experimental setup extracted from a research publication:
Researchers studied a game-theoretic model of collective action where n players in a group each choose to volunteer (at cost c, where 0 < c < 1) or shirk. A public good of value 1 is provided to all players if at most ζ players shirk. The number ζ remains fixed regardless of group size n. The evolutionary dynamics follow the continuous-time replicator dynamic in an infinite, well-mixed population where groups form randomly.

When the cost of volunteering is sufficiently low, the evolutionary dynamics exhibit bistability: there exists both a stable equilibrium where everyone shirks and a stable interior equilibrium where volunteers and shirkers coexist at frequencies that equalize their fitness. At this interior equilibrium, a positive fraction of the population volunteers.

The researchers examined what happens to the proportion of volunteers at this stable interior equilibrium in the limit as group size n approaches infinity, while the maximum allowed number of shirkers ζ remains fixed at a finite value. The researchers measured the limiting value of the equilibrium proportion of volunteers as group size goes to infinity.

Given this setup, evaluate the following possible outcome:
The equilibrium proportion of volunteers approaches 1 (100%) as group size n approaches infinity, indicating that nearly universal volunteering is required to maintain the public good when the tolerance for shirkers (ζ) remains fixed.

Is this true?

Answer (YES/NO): YES